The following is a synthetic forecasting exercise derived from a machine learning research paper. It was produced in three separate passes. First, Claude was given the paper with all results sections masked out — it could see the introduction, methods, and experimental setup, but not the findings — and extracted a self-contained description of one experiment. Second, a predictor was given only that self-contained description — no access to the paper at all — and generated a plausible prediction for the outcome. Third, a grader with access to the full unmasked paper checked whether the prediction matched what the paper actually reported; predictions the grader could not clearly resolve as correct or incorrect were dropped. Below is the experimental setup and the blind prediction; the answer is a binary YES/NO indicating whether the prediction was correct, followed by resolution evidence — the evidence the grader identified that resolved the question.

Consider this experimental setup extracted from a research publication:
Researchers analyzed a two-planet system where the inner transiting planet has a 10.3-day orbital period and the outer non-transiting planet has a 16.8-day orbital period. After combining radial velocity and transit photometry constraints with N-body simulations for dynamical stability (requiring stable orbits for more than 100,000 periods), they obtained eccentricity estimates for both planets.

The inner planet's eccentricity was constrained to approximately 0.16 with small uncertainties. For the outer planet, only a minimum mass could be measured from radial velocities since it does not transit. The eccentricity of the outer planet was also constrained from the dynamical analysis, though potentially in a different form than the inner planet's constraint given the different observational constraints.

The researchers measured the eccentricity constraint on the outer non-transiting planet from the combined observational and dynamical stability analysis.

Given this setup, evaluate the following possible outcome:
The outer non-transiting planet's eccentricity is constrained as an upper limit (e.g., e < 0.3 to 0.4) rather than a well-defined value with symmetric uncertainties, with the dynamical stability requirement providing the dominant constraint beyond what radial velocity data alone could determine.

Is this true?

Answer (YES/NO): YES